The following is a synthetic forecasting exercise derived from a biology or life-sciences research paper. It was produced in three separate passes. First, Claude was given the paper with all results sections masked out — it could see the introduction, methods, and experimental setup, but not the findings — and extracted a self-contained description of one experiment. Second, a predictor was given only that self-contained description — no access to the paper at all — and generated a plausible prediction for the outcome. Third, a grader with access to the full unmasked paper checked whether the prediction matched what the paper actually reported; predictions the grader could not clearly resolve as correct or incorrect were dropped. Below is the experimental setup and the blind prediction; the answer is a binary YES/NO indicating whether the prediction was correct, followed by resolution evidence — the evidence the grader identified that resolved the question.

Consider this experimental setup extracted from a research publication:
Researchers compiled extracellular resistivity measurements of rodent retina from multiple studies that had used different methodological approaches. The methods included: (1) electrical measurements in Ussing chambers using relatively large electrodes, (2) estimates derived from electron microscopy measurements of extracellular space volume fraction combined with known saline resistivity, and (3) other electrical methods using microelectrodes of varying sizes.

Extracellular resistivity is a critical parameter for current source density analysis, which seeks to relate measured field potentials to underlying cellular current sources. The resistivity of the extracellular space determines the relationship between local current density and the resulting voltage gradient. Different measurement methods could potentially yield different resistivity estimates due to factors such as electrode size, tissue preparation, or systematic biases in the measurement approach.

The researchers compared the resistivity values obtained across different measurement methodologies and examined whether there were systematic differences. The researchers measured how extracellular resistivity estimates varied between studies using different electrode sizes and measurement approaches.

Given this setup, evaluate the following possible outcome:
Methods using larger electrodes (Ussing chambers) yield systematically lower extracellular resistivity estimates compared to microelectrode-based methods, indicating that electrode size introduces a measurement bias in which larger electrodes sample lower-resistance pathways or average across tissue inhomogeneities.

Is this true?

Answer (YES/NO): NO